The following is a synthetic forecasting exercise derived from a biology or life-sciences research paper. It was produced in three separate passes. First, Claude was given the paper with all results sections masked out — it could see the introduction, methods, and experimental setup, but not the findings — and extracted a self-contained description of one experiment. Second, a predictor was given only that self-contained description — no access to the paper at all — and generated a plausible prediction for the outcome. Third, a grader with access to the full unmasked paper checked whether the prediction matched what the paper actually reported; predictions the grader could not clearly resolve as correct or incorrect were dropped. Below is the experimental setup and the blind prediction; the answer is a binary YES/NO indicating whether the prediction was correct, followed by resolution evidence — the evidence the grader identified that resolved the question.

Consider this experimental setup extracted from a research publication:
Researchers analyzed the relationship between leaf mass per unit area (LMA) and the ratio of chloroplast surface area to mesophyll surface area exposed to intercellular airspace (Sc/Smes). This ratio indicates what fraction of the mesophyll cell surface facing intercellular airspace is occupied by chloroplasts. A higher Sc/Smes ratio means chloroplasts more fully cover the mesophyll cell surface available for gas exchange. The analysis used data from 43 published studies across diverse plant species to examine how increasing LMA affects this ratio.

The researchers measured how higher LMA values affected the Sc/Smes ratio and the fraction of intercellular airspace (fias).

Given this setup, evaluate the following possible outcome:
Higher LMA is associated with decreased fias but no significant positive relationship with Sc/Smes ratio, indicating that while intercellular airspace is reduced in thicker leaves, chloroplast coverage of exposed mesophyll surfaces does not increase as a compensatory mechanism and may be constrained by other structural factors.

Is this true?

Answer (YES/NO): YES